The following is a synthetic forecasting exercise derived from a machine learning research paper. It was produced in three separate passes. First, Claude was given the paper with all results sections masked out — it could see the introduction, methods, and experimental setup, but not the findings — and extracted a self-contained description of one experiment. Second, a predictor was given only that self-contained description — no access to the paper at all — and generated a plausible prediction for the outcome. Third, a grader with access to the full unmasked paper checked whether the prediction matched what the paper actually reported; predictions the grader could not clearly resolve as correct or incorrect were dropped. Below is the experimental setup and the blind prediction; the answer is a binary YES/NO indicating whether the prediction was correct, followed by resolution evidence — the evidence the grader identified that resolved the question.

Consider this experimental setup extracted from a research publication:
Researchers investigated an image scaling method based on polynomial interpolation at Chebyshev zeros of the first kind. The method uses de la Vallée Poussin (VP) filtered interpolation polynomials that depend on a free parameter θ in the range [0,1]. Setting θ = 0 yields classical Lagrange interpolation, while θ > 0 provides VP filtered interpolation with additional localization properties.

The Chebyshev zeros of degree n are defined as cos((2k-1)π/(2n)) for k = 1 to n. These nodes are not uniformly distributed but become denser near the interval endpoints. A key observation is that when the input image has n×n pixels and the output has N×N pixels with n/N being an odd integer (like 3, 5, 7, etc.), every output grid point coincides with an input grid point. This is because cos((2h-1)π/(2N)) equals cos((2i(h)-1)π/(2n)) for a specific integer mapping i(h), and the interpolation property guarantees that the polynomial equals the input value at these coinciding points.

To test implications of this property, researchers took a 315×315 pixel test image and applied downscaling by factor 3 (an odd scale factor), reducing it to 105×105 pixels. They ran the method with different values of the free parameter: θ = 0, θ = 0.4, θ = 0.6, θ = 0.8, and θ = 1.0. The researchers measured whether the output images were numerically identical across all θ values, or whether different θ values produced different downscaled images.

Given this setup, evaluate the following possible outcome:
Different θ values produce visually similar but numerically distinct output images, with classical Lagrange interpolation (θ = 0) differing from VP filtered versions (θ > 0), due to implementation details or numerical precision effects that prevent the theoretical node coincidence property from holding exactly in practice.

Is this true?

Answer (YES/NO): NO